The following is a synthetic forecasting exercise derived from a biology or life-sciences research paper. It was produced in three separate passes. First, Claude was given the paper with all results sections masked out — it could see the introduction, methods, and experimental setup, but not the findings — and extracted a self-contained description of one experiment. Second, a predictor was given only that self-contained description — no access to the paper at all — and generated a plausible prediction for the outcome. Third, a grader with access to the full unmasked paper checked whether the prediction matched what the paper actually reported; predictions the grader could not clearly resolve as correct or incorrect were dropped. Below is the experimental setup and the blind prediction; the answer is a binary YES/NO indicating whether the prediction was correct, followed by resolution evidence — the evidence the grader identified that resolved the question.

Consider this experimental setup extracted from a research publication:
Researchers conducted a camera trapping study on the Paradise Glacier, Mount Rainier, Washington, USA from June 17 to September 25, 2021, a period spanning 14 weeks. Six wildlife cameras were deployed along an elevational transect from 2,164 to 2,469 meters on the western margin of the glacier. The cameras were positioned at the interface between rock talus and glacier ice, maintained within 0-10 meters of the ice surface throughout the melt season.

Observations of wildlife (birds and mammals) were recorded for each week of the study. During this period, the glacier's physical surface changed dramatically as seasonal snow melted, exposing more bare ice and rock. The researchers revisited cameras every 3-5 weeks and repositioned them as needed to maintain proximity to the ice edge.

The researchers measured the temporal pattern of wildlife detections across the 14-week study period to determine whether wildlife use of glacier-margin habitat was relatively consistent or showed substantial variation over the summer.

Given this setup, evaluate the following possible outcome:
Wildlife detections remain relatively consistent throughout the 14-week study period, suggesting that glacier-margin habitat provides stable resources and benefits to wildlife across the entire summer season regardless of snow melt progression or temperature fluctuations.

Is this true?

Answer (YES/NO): NO